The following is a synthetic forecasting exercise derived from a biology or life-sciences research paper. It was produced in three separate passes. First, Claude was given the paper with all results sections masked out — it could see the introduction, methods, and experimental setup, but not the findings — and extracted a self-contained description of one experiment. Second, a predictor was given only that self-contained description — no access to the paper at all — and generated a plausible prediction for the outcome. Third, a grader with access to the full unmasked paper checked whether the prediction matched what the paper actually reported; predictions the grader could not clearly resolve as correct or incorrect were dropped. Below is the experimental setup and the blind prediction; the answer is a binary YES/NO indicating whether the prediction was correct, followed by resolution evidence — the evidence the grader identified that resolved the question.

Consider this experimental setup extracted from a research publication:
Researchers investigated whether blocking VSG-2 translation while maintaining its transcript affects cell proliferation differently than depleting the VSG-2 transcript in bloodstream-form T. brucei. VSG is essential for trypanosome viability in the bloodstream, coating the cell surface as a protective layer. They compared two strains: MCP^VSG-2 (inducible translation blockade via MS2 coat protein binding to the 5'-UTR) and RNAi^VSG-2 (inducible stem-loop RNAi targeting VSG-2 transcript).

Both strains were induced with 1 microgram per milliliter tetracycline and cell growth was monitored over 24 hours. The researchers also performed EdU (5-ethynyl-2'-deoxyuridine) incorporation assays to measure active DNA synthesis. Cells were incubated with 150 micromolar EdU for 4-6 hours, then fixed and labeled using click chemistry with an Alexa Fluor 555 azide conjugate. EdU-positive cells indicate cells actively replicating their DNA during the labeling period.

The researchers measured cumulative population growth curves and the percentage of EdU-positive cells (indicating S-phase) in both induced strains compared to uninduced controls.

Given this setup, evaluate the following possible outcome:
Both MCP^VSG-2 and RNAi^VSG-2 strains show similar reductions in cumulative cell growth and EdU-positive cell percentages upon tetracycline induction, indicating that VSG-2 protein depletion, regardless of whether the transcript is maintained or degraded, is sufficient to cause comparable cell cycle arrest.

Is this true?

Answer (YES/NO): NO